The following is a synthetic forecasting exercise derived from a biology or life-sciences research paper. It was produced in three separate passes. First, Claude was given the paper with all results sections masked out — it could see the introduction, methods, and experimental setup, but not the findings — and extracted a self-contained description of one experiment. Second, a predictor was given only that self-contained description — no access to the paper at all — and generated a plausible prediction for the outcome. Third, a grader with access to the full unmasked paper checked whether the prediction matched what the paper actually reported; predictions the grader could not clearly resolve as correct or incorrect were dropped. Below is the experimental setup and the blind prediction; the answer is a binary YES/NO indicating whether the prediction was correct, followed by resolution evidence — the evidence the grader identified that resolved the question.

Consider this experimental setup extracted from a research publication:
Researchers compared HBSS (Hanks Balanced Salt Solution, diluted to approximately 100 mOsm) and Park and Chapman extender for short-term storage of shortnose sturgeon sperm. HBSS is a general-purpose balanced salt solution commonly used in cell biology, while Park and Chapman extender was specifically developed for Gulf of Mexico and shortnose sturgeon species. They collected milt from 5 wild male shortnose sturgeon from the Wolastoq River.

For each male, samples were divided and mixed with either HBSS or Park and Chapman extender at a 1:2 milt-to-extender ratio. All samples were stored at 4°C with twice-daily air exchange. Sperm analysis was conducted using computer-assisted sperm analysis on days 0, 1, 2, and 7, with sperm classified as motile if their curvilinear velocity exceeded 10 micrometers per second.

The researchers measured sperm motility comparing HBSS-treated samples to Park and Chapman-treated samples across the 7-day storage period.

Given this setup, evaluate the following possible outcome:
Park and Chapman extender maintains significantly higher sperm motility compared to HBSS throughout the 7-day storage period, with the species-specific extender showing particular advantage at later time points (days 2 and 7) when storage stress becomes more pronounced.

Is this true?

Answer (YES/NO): NO